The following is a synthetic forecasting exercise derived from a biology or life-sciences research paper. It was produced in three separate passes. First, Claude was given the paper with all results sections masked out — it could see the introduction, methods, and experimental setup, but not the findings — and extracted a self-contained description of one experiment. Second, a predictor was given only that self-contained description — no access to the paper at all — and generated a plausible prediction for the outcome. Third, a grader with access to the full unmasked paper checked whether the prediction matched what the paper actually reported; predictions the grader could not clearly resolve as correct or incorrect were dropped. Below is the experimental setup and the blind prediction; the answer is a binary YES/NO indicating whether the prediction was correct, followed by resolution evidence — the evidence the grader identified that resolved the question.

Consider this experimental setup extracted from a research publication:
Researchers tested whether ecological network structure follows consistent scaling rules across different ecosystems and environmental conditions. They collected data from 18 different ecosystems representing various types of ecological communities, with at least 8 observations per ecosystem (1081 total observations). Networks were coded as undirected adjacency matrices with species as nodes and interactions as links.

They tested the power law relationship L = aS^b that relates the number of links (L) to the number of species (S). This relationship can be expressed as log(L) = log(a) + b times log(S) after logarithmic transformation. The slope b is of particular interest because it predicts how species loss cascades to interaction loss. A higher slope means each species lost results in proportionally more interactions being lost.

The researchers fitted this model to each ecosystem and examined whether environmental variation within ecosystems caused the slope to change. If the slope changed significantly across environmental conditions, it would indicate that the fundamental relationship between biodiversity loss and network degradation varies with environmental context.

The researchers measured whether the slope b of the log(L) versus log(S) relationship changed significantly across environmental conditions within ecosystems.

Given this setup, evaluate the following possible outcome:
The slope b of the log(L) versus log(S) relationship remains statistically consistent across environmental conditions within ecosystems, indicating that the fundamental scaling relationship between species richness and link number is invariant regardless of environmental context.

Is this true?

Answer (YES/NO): YES